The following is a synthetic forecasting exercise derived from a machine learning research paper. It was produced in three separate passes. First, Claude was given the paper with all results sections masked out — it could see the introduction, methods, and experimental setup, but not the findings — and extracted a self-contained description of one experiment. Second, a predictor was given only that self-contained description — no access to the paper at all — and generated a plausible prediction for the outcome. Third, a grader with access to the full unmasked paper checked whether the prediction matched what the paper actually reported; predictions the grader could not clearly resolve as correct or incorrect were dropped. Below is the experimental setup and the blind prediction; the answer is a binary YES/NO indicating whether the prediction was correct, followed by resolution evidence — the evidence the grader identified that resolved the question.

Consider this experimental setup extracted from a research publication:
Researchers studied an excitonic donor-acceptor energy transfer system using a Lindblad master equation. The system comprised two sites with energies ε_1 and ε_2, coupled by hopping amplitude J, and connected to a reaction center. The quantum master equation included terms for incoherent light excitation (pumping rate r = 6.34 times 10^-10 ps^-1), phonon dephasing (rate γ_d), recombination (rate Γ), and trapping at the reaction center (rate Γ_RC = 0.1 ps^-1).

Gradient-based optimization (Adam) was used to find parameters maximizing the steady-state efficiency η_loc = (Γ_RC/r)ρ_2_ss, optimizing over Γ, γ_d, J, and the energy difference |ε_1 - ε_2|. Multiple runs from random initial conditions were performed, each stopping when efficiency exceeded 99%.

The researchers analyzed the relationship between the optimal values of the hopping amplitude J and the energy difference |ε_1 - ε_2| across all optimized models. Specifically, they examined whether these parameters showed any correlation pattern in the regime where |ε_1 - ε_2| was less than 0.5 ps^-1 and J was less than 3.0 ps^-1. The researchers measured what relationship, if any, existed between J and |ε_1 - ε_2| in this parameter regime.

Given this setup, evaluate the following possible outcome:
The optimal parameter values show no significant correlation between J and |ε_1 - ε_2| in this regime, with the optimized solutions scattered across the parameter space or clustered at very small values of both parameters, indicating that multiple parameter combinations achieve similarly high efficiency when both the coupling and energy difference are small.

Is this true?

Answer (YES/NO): NO